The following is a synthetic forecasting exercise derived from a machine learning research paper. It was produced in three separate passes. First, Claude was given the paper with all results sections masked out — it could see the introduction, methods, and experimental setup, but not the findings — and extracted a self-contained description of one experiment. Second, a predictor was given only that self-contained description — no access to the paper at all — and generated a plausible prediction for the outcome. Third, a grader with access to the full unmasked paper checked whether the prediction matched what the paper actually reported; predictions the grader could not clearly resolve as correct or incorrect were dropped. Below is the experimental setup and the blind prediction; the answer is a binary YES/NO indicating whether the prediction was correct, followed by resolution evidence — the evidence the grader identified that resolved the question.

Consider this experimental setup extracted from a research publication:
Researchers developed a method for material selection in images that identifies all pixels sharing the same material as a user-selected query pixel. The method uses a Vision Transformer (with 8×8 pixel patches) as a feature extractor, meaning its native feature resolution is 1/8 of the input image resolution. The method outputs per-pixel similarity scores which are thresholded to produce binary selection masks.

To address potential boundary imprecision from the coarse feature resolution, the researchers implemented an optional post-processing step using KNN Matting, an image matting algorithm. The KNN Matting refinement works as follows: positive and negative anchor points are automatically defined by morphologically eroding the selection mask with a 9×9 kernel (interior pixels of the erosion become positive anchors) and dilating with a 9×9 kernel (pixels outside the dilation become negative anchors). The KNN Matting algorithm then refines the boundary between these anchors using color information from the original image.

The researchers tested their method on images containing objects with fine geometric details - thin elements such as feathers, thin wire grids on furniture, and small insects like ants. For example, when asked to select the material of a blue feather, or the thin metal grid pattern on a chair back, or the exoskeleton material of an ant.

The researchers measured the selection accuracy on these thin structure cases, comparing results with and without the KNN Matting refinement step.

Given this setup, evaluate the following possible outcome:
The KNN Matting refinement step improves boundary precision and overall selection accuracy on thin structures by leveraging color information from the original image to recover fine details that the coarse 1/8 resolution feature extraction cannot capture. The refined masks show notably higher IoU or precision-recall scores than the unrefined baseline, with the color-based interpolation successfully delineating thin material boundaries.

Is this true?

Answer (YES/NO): NO